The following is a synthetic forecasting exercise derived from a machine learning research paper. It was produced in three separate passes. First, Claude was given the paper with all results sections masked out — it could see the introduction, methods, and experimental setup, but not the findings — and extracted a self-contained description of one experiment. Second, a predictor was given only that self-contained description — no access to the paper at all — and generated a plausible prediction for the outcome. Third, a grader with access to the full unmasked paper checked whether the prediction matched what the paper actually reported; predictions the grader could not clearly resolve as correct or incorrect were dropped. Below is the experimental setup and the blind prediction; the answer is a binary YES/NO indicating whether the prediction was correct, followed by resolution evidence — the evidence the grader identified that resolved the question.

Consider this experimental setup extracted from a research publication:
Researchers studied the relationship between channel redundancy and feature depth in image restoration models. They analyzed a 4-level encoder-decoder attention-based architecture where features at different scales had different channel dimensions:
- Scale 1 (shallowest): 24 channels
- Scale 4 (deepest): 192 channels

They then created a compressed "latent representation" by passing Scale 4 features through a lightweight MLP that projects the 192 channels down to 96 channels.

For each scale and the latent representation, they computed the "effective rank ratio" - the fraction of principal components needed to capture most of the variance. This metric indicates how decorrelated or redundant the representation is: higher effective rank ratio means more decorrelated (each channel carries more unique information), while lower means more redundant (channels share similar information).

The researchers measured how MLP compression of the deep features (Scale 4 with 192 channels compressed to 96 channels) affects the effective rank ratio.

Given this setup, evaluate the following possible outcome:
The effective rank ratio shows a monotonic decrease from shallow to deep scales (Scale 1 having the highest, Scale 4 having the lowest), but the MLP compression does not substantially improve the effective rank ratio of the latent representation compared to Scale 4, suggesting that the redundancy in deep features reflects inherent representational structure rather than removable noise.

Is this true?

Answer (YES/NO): NO